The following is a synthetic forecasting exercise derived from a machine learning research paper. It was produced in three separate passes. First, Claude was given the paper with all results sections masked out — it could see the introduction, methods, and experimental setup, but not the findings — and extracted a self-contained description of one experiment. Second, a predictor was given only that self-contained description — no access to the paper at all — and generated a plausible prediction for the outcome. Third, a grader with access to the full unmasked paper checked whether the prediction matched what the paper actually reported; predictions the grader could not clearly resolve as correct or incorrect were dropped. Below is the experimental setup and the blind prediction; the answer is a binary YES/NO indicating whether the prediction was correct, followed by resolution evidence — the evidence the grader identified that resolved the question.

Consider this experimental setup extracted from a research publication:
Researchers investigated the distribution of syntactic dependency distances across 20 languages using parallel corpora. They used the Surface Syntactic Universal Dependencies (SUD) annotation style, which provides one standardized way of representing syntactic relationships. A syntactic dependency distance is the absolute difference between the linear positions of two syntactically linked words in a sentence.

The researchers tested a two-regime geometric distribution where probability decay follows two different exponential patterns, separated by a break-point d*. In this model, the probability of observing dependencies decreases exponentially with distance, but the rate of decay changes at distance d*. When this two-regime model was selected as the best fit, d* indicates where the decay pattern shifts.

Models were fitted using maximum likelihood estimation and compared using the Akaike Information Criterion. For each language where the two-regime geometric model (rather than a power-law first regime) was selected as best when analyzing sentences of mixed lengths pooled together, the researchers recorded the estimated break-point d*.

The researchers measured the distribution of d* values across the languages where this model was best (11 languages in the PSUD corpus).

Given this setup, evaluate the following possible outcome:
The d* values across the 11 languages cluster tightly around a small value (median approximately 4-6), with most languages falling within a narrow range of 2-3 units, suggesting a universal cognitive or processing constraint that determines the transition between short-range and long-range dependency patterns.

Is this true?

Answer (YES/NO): YES